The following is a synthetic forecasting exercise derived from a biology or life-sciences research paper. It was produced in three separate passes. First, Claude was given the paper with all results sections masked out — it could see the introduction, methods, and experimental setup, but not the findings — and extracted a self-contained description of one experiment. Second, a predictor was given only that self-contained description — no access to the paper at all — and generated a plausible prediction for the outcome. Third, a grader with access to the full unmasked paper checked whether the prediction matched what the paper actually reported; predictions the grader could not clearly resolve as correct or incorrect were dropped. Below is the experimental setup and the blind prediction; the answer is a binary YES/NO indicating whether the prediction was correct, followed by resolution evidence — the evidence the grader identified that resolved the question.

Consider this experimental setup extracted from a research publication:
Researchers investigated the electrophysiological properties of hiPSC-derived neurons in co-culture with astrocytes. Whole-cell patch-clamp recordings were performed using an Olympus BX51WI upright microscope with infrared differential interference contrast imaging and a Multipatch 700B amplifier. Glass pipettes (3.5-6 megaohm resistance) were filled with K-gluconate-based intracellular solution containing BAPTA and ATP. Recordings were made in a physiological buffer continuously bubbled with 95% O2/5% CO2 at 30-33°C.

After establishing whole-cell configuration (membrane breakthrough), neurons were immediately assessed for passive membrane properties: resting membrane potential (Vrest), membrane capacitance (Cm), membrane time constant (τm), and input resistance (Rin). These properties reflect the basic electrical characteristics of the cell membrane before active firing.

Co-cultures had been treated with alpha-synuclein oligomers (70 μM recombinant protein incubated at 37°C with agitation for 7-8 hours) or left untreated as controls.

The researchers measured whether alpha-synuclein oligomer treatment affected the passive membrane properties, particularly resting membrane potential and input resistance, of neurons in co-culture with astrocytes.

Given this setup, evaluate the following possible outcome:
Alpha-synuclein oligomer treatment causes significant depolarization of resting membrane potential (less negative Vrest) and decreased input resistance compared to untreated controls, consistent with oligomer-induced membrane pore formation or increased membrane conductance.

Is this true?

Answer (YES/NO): NO